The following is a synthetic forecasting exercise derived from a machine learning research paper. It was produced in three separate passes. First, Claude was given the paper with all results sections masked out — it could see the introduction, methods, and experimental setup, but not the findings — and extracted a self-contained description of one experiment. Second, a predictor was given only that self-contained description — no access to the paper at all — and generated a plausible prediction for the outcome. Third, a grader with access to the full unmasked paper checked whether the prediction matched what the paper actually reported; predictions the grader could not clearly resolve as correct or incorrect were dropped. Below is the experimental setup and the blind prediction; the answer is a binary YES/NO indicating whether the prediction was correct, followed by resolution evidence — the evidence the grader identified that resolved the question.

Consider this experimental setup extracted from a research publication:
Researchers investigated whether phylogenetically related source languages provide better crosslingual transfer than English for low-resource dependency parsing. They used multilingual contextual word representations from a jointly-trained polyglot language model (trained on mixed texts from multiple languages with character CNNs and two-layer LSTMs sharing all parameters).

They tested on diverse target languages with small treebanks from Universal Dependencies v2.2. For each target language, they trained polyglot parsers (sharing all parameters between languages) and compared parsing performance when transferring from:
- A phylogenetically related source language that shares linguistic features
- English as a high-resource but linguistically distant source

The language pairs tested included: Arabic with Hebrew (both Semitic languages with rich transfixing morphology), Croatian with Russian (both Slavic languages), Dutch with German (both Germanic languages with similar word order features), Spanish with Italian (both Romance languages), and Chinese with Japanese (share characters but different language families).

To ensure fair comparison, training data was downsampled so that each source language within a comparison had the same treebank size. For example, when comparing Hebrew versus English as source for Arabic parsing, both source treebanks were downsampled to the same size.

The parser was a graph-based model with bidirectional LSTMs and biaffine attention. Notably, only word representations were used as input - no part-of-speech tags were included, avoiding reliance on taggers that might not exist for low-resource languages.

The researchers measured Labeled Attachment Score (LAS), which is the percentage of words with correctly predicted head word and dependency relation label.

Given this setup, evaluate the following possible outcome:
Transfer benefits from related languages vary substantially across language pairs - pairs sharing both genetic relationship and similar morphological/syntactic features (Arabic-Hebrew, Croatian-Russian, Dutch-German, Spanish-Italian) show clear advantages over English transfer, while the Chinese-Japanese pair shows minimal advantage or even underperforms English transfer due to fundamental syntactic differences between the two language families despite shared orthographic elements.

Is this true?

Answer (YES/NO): NO